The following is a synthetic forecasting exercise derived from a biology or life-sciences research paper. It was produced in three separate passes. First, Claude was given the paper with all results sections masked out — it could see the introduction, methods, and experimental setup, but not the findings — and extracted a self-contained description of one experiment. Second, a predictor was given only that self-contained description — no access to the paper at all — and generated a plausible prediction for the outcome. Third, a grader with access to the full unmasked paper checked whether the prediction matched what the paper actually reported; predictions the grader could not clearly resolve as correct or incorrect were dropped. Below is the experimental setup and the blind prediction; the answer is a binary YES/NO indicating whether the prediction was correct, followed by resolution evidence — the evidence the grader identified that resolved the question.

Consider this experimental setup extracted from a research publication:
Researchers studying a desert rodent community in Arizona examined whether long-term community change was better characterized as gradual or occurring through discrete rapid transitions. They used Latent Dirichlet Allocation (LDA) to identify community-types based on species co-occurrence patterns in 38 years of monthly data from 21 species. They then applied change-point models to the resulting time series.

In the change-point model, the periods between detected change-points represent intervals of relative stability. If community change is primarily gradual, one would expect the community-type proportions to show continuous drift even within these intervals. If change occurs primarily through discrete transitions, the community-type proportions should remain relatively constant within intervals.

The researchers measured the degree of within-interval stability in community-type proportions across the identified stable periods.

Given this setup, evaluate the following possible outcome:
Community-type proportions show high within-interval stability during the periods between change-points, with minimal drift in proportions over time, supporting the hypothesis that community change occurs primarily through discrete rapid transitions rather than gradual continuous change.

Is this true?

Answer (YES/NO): YES